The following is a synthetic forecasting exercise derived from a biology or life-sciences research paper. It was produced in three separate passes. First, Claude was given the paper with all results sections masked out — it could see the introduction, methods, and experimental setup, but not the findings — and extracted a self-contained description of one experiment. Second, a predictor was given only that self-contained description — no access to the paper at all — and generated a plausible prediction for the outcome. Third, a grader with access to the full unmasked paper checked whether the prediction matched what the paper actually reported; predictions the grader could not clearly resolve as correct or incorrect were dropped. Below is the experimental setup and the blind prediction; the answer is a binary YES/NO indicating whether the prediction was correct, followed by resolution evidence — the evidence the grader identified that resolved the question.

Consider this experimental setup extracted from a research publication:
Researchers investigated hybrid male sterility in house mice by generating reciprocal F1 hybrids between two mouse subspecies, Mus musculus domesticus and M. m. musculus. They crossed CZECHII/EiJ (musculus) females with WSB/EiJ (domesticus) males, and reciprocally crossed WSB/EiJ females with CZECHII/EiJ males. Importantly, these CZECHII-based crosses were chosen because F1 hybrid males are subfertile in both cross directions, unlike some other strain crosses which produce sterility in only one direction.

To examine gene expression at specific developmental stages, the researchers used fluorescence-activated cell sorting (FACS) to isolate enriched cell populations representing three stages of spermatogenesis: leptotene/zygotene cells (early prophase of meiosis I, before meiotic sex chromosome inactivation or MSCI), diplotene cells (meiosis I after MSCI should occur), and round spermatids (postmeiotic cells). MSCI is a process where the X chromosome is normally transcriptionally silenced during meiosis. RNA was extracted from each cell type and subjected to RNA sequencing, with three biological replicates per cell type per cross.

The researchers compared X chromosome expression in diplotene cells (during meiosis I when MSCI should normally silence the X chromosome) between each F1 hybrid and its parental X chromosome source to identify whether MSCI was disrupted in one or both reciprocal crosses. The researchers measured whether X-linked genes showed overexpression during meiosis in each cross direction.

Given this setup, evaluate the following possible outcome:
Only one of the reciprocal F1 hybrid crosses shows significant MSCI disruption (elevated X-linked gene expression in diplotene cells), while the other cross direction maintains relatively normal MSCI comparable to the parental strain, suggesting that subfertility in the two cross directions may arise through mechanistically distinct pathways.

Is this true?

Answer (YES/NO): NO